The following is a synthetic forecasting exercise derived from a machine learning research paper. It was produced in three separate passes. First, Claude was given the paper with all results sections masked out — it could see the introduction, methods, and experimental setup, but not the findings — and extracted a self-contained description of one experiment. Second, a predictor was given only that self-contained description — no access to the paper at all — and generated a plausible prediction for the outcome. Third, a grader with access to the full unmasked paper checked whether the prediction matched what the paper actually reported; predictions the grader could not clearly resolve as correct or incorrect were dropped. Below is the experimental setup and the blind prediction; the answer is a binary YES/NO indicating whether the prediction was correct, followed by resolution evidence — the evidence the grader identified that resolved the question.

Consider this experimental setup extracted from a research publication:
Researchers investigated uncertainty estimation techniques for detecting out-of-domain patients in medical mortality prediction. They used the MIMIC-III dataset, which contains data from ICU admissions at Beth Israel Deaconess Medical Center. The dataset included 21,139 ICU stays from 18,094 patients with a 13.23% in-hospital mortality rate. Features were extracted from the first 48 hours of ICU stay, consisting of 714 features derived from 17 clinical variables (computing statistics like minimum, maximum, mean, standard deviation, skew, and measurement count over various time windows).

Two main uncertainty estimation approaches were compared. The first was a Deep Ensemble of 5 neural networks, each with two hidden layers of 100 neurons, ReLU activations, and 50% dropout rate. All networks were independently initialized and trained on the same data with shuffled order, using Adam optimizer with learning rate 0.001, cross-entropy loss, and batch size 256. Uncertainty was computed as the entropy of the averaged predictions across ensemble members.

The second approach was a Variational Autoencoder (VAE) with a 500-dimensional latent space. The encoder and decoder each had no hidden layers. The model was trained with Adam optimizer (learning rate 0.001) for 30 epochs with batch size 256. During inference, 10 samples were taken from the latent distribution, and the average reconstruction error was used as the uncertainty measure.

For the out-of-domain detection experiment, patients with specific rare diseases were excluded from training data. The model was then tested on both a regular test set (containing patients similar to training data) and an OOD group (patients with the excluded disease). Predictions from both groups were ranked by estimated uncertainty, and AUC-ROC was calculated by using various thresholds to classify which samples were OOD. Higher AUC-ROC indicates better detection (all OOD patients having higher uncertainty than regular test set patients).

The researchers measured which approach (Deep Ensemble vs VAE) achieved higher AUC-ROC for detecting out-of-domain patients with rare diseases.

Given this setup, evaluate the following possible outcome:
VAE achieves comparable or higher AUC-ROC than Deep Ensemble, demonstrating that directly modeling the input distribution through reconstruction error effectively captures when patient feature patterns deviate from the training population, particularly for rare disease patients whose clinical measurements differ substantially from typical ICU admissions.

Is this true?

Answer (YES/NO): NO